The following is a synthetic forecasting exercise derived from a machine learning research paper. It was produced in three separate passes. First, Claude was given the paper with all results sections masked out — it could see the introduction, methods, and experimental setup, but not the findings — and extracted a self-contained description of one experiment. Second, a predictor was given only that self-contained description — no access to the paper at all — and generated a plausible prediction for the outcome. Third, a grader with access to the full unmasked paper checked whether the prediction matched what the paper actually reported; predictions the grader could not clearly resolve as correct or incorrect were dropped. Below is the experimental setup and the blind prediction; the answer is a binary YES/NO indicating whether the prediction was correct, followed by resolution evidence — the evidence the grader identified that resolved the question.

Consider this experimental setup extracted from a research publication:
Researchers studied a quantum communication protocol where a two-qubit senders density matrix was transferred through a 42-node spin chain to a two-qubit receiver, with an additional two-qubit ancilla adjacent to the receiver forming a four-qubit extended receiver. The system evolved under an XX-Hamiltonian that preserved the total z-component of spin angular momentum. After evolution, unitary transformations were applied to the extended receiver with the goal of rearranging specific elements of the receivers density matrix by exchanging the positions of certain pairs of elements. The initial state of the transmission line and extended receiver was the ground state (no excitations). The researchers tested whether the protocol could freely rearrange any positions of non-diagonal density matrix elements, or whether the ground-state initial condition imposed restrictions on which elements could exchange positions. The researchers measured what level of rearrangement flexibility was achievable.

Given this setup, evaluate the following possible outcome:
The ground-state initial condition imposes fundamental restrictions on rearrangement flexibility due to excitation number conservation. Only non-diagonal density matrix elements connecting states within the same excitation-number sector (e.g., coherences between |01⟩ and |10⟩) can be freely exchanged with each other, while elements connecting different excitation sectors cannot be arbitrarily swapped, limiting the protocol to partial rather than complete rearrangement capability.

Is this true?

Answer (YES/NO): NO